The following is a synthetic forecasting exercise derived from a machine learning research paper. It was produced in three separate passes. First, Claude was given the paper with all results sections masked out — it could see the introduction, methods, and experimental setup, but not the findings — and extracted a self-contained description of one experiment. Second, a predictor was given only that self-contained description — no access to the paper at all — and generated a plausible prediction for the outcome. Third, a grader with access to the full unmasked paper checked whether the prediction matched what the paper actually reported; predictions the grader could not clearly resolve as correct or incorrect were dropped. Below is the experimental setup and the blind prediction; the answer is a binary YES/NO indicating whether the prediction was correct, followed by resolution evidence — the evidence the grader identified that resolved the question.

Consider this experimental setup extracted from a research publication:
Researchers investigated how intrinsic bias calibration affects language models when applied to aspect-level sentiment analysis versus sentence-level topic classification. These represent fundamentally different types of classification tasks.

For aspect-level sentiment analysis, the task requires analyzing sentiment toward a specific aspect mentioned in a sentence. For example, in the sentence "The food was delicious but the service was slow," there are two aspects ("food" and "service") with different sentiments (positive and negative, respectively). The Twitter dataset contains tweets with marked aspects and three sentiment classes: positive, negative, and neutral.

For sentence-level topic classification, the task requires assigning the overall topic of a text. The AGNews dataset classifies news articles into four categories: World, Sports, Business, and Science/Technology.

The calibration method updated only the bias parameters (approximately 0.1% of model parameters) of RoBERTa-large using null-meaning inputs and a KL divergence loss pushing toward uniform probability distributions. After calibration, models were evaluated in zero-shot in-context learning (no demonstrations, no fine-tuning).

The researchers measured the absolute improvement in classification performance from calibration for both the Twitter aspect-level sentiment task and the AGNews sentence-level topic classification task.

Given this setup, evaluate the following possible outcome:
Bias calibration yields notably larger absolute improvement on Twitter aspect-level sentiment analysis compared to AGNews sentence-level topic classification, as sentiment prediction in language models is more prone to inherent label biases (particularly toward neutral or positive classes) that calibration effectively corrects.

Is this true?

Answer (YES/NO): YES